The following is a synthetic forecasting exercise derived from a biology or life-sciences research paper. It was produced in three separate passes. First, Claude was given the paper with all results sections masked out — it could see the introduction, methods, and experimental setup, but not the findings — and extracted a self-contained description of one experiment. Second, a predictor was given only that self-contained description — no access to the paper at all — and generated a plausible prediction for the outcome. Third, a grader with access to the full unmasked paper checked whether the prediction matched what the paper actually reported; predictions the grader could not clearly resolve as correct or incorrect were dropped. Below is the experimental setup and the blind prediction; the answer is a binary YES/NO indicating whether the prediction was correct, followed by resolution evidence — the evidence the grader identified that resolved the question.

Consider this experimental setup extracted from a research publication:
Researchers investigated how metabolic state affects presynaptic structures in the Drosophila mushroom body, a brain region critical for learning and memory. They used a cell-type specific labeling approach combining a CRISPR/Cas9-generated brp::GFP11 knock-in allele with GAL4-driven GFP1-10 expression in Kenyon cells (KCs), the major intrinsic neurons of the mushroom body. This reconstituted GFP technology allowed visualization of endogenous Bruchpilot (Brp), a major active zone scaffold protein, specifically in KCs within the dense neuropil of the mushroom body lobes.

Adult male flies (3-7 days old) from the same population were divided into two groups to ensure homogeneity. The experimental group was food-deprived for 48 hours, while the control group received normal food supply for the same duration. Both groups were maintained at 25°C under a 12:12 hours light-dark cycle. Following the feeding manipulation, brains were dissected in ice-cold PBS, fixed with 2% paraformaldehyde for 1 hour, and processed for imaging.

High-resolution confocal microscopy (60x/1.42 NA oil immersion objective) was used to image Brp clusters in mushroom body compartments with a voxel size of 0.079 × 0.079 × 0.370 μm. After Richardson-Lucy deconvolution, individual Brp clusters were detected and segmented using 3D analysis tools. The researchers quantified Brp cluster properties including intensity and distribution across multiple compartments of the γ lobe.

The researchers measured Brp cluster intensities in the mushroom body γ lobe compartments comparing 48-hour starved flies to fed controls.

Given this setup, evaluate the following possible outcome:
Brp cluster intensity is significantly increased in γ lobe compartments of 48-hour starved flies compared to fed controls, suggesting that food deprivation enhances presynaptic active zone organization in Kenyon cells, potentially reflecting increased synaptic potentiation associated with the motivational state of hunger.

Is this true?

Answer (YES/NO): NO